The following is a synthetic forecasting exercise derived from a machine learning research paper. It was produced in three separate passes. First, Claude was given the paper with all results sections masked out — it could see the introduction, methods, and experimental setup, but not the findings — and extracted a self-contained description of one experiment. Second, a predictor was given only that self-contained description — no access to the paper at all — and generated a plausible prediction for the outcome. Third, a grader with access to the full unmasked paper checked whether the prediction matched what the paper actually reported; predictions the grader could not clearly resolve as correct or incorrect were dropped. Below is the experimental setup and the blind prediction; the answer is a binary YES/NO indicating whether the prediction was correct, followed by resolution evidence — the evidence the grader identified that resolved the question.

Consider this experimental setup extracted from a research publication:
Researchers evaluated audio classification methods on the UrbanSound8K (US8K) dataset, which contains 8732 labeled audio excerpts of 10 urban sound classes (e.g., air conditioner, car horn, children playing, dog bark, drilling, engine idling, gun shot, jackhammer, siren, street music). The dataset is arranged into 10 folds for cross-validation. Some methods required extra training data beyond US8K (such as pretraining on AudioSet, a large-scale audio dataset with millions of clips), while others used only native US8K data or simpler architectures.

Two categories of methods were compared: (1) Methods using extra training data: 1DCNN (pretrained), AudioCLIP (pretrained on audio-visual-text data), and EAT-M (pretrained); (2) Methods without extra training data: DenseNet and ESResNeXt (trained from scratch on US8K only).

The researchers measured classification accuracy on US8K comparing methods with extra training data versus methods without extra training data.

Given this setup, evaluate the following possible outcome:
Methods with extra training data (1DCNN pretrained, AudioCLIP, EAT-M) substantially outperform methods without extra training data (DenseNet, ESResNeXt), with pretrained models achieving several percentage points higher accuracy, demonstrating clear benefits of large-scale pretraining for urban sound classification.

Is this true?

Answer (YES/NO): NO